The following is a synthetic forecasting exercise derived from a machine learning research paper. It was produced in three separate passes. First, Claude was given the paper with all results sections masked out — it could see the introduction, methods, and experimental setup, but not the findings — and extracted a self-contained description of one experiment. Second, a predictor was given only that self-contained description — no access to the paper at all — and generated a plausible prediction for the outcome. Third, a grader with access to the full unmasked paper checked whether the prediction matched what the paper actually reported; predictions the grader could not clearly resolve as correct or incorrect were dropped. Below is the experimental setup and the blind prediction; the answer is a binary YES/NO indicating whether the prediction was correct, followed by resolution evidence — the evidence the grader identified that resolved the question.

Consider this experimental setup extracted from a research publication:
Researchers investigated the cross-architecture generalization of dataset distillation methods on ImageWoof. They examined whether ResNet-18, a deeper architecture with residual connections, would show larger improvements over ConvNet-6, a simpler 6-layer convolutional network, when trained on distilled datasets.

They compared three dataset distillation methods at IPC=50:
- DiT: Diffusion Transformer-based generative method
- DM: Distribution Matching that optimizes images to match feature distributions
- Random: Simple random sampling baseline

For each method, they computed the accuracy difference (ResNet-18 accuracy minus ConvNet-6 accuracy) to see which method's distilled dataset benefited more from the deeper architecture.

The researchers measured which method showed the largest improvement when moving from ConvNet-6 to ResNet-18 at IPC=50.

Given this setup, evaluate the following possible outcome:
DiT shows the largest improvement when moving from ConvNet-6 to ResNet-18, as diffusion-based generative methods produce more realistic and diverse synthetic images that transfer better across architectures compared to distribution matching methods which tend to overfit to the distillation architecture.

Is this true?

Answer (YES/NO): NO